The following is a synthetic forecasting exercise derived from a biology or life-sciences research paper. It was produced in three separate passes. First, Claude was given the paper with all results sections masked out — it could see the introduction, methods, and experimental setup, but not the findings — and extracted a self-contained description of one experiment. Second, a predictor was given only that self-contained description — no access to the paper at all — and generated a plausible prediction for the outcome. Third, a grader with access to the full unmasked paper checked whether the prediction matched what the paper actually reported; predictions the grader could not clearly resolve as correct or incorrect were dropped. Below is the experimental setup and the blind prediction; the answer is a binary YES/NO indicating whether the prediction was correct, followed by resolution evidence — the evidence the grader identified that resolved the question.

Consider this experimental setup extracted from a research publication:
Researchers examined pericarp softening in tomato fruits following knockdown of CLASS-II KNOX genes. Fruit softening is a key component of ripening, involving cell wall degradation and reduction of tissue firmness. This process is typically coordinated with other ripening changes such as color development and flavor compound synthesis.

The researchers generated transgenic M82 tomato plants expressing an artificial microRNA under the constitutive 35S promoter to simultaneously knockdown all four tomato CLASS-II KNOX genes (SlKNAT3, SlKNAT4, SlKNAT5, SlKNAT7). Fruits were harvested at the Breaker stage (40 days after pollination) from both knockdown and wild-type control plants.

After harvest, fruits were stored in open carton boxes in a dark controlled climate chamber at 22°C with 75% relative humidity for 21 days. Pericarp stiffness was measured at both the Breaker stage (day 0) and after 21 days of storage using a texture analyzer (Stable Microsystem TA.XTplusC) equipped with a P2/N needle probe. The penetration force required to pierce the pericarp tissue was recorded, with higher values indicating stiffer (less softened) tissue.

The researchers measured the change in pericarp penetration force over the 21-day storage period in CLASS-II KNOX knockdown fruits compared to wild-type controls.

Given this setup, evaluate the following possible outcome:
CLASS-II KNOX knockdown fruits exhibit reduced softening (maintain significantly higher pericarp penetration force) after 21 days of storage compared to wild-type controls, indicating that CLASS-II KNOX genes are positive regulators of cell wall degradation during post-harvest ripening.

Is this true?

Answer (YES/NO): YES